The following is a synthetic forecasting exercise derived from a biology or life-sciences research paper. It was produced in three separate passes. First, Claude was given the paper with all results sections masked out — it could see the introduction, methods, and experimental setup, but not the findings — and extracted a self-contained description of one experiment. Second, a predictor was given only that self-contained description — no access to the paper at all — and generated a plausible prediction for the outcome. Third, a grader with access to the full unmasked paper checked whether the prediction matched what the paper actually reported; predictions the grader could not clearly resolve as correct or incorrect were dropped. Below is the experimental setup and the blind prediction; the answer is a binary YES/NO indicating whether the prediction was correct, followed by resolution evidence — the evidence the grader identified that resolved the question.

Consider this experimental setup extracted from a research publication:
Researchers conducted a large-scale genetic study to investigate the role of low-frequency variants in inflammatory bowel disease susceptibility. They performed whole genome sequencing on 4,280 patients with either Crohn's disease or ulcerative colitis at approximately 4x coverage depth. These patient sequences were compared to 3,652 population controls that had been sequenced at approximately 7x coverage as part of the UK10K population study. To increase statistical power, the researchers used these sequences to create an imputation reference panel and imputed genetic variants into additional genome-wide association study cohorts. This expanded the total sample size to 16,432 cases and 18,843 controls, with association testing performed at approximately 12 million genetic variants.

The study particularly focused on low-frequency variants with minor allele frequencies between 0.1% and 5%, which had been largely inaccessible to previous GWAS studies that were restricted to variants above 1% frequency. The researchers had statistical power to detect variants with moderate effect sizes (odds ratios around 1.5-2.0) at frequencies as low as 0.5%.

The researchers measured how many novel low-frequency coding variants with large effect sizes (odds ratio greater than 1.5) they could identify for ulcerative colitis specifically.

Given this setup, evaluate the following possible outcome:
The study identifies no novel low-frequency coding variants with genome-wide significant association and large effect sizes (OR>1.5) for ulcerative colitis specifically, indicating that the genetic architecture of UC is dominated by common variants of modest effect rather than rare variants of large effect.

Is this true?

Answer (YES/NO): NO